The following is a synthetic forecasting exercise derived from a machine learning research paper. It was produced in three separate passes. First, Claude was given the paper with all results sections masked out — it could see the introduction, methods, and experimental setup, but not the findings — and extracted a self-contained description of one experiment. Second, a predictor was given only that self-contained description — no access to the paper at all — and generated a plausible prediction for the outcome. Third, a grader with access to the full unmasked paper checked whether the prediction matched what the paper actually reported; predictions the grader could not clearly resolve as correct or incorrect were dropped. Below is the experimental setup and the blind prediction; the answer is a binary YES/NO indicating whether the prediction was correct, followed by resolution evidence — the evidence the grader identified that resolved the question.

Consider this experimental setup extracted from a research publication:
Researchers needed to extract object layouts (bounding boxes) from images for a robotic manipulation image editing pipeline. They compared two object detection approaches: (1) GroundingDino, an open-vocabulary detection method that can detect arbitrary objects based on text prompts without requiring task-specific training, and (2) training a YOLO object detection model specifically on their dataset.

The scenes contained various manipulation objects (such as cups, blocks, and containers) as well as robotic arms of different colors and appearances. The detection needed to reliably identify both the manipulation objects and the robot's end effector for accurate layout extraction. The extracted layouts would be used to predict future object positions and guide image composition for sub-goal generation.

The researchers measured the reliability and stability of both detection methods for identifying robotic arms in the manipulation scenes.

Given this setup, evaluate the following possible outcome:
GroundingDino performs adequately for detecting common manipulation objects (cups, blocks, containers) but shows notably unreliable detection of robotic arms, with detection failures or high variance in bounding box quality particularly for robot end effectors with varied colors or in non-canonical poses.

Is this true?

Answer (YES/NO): NO